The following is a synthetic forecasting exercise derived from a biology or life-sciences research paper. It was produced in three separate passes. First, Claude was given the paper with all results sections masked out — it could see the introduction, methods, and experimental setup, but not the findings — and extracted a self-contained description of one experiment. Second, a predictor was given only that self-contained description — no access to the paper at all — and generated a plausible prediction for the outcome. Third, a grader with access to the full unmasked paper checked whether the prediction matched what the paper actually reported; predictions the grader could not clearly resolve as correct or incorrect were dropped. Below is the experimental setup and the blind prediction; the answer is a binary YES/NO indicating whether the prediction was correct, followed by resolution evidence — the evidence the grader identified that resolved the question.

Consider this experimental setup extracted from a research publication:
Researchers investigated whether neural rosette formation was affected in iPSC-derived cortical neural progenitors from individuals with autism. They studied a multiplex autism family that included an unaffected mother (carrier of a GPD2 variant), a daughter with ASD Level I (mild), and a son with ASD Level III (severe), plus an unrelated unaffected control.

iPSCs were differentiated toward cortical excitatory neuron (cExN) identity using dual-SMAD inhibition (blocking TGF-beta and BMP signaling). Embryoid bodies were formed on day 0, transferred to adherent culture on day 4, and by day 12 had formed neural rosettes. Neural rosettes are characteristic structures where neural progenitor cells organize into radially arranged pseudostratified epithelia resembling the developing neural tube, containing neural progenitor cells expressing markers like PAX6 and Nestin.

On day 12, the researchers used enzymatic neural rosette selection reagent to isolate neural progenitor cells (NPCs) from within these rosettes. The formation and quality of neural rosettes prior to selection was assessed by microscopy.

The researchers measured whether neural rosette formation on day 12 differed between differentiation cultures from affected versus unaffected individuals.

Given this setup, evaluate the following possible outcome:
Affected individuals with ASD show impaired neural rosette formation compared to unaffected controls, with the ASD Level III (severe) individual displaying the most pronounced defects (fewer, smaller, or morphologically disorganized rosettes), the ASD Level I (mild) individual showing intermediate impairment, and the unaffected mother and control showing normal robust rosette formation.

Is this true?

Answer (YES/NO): NO